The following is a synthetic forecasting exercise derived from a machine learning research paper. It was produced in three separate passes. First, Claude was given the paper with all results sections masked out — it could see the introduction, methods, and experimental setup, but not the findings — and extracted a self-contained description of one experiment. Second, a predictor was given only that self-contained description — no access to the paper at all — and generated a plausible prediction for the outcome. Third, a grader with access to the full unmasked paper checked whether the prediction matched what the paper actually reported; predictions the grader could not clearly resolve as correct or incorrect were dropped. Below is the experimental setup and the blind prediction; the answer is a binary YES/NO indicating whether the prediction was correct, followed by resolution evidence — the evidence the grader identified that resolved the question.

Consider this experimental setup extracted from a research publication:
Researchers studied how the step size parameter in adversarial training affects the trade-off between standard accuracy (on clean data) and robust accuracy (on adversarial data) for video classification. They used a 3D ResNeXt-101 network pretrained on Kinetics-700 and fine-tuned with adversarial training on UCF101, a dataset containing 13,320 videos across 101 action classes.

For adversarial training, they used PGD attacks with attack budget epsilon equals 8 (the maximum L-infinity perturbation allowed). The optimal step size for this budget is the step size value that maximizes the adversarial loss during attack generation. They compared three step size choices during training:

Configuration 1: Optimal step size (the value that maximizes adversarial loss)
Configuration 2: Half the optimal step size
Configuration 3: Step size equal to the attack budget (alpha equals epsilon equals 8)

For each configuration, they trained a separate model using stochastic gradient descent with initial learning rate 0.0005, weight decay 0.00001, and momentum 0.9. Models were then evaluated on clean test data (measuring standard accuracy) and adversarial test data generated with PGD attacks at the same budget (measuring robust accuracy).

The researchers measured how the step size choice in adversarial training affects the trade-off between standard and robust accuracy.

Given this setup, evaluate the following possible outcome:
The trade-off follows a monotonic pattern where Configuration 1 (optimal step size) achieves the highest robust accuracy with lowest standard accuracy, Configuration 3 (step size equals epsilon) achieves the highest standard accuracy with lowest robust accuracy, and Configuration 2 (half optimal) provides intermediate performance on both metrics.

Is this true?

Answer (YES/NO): NO